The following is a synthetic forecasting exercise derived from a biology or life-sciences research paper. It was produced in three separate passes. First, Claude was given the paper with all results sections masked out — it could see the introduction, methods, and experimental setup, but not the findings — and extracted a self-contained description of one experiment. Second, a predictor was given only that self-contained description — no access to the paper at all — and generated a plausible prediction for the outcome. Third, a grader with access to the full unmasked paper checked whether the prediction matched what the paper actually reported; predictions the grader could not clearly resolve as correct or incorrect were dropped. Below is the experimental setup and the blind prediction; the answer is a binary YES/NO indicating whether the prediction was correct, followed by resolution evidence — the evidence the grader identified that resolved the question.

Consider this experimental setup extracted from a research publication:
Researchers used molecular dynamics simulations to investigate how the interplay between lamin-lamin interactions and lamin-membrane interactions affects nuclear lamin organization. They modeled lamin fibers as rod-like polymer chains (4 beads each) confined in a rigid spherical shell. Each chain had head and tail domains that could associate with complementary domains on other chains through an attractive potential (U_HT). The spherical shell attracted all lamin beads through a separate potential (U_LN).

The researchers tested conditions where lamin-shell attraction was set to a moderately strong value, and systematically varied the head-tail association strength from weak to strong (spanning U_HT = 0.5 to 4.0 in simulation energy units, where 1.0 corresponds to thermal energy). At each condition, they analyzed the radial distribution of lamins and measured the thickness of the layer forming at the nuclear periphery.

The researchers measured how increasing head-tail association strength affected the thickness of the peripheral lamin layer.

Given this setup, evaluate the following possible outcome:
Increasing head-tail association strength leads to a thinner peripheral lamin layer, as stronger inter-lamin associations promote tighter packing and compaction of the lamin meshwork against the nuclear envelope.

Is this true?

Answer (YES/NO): NO